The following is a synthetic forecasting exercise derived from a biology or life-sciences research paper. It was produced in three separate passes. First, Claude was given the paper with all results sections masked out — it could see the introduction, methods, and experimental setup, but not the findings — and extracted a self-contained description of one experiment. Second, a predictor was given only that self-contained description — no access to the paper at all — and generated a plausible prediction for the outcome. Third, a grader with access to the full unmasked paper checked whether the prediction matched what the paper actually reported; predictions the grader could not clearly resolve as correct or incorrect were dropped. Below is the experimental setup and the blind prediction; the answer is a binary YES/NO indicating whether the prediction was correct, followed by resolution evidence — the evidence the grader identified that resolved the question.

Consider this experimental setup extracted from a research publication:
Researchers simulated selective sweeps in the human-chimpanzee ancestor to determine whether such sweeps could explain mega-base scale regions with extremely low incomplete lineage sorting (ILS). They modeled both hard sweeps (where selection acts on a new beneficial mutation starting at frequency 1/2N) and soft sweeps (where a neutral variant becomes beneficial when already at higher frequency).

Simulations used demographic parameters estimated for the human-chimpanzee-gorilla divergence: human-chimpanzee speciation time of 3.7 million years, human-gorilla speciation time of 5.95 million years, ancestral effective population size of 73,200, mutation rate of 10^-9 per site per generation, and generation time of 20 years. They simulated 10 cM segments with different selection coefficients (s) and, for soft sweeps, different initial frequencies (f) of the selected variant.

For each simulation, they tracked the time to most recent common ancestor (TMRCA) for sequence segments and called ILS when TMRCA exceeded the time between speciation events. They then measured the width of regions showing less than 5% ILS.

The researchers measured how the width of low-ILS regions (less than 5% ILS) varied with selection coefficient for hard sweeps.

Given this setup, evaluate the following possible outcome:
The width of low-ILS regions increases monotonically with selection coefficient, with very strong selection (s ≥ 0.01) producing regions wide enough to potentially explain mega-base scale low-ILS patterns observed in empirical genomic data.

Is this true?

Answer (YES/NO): NO